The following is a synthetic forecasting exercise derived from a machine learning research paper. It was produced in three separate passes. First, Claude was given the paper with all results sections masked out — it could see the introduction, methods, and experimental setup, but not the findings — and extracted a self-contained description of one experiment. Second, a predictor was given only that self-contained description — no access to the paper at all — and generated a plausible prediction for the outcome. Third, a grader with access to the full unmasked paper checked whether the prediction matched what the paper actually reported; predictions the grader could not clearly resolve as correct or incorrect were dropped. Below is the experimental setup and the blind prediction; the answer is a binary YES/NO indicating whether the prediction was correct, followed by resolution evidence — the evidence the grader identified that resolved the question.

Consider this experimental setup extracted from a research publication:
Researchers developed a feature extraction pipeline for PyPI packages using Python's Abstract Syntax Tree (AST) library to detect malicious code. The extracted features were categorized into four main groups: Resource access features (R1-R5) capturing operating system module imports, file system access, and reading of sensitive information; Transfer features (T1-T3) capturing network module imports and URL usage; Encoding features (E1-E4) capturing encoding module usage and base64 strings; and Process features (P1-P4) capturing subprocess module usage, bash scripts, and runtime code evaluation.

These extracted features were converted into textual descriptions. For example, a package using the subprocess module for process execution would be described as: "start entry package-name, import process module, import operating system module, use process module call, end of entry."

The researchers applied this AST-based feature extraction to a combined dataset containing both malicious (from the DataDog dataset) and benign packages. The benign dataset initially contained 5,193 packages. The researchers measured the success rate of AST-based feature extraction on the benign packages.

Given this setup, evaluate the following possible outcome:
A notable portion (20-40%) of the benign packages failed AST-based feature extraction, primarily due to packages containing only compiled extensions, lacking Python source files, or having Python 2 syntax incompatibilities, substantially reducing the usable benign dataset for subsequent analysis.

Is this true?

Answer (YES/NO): YES